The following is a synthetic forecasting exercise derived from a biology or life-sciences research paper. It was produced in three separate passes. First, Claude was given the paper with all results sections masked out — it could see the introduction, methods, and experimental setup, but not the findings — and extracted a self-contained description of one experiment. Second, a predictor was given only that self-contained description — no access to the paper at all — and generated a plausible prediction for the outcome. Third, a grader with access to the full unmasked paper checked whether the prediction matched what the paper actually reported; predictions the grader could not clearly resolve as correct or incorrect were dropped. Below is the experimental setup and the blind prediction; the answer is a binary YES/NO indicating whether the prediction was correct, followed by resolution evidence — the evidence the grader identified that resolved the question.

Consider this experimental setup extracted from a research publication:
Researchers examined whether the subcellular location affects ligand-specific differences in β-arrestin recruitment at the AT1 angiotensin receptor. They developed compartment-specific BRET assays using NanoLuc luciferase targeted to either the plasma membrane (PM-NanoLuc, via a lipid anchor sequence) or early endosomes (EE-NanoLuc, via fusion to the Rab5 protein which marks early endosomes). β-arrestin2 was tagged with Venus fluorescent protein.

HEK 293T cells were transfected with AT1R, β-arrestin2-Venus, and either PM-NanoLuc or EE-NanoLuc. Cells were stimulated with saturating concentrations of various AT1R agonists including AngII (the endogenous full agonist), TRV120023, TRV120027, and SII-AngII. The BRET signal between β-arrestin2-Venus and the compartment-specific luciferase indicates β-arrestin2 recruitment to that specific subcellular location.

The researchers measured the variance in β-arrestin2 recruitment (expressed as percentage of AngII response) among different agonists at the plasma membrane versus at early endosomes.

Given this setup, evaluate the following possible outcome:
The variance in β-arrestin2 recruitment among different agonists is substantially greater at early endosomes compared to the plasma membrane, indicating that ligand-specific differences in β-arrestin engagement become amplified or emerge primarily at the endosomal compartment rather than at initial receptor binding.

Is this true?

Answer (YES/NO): YES